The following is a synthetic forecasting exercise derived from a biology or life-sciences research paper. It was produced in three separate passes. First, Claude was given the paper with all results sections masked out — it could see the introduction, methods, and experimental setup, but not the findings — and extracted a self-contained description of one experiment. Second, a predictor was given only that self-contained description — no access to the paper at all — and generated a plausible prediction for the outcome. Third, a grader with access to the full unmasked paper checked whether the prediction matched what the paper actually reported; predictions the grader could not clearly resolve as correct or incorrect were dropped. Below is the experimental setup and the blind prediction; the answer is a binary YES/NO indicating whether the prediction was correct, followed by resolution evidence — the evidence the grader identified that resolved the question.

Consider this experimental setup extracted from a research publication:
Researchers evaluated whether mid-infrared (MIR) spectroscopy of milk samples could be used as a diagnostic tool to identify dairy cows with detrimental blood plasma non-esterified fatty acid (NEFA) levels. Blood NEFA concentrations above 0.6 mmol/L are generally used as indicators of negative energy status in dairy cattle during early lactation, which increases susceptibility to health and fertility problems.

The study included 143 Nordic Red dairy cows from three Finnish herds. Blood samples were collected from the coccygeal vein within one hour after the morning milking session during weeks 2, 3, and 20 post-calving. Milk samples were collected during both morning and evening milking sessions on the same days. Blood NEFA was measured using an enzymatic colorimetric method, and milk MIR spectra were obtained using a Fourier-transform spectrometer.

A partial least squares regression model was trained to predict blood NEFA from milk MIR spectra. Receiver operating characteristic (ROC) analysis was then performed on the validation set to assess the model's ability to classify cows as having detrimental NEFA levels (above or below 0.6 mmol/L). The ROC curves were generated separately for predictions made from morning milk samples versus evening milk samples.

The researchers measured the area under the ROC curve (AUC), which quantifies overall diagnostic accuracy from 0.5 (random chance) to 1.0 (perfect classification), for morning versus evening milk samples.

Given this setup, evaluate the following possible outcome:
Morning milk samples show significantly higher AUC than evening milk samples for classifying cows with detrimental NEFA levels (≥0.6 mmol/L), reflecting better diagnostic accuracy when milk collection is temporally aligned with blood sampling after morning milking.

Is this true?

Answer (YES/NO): NO